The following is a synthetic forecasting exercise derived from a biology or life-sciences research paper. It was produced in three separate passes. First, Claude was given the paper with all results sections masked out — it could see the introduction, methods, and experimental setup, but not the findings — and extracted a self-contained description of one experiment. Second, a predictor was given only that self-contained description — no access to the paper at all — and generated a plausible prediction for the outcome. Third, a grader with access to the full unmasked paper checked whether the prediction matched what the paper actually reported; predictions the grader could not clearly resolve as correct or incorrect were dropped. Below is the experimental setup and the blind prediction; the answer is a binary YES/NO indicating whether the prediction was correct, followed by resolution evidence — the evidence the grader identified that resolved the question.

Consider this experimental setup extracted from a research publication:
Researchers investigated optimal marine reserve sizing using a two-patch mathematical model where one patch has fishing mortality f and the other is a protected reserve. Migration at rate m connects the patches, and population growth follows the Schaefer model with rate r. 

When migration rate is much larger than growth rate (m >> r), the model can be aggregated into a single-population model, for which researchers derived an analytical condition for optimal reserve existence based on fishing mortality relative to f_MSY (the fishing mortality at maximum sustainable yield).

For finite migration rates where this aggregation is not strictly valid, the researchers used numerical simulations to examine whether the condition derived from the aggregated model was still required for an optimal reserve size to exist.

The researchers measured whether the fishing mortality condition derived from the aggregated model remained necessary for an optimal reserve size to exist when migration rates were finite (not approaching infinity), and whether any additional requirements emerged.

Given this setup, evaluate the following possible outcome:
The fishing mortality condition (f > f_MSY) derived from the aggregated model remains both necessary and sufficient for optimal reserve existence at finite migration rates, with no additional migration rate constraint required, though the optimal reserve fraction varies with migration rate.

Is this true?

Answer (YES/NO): NO